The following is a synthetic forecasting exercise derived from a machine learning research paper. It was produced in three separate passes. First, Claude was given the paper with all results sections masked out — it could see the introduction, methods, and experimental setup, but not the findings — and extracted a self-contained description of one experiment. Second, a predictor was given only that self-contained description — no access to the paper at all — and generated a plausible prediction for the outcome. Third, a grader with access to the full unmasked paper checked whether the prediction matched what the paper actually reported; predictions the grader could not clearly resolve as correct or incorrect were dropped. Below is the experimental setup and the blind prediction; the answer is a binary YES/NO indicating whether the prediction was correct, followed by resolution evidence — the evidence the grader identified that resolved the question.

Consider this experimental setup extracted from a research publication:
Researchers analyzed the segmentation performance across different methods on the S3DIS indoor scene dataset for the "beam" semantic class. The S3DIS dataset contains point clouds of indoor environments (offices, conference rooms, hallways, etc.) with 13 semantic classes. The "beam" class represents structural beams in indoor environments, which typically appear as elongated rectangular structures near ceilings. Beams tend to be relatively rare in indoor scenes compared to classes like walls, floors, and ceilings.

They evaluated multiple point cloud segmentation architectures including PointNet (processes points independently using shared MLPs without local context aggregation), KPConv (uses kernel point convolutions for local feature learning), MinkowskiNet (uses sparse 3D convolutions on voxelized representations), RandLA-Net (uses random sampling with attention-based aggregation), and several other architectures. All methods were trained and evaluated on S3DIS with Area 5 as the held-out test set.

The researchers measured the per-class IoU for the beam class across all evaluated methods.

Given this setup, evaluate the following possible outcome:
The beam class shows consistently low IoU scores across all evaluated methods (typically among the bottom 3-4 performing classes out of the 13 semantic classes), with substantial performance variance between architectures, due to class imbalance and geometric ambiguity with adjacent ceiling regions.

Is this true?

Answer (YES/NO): NO